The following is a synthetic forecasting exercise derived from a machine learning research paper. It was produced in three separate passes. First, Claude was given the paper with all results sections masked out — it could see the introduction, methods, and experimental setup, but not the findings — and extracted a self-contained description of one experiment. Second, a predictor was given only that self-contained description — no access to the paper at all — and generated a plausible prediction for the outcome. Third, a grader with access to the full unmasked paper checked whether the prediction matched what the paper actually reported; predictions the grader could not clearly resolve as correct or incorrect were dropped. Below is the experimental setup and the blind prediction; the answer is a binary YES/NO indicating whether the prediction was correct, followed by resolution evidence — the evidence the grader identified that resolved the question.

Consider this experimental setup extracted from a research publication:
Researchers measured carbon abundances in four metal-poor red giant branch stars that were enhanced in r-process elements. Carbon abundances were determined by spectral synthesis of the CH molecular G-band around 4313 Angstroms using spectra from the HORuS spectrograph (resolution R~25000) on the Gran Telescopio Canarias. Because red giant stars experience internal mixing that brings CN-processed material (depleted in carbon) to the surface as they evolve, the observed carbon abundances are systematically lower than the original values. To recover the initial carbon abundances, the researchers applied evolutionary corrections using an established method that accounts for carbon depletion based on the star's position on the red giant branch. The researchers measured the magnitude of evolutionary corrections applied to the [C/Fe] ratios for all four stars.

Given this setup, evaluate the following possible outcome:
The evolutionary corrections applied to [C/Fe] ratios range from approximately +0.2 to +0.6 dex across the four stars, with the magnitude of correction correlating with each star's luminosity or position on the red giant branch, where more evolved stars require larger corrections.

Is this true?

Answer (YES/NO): NO